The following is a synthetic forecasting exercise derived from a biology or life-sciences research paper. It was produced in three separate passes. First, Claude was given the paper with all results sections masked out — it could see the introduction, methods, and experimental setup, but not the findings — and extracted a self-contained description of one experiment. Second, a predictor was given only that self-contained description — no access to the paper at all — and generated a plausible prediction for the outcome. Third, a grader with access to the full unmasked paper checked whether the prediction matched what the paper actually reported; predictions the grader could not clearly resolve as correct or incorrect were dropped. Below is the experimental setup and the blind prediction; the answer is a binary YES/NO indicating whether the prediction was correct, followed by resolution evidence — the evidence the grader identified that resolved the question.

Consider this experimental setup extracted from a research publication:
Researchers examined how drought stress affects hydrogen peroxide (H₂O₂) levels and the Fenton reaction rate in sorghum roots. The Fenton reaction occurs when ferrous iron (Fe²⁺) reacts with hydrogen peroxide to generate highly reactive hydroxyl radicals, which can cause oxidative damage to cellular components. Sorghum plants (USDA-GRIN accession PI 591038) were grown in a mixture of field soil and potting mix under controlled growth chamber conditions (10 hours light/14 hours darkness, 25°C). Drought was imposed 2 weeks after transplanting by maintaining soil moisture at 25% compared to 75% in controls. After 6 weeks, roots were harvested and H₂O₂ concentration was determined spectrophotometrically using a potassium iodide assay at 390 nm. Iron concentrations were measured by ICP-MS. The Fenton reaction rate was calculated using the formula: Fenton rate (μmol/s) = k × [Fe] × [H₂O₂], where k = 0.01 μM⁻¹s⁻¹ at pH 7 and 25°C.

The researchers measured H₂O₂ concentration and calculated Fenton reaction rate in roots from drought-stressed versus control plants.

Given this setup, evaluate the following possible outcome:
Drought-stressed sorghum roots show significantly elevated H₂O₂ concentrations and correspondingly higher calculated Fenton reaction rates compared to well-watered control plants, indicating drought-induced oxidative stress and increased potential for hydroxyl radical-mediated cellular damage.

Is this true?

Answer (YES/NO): YES